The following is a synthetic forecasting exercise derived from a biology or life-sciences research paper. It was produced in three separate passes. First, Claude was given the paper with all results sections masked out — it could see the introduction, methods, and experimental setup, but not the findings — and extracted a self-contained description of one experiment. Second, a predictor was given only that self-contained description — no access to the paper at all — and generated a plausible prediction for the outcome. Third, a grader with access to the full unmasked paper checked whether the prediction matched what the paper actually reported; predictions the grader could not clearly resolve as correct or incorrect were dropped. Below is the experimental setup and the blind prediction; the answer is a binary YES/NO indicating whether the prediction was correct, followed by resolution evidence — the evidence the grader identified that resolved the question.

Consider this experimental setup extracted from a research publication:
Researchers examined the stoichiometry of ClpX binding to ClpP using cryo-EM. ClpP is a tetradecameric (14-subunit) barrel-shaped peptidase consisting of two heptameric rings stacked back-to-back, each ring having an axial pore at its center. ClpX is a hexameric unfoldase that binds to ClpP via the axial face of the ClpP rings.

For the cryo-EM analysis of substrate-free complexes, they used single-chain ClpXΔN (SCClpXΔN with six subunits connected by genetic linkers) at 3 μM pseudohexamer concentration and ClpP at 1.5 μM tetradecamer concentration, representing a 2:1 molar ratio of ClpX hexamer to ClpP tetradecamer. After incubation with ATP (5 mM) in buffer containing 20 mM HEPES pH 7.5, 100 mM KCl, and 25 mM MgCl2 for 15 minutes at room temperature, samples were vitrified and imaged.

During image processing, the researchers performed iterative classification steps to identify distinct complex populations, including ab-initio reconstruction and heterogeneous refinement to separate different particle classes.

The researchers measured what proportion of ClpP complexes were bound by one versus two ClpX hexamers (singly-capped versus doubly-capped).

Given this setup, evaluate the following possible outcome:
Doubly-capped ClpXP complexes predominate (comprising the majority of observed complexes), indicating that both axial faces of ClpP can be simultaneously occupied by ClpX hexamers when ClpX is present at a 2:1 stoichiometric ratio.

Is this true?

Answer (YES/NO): YES